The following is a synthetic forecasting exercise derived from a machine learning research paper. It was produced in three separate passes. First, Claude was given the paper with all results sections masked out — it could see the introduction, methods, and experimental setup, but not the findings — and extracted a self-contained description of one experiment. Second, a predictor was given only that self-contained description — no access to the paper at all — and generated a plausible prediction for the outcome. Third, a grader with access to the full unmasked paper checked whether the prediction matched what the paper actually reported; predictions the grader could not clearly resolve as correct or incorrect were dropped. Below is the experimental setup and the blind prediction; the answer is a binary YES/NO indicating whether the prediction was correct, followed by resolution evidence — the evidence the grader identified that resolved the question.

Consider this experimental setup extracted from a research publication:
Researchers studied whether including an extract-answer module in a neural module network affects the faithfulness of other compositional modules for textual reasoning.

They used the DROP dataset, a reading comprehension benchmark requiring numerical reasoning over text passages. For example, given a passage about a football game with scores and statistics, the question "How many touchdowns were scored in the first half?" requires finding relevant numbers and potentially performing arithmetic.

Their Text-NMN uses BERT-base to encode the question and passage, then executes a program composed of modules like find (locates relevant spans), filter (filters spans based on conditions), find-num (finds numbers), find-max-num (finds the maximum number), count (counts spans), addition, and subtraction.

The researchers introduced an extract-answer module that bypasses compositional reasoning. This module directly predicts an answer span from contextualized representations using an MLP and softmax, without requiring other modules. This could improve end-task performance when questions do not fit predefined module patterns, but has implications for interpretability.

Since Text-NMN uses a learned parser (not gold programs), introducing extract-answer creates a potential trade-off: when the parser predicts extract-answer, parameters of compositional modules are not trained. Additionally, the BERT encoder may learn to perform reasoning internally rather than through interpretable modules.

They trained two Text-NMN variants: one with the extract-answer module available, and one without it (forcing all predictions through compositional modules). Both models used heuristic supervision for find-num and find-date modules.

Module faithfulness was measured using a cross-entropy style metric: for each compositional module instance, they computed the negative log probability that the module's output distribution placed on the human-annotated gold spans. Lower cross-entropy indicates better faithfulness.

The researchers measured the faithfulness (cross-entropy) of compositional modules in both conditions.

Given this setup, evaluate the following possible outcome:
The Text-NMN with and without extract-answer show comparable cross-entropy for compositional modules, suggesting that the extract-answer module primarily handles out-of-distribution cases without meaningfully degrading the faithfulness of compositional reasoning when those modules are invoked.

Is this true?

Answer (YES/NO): NO